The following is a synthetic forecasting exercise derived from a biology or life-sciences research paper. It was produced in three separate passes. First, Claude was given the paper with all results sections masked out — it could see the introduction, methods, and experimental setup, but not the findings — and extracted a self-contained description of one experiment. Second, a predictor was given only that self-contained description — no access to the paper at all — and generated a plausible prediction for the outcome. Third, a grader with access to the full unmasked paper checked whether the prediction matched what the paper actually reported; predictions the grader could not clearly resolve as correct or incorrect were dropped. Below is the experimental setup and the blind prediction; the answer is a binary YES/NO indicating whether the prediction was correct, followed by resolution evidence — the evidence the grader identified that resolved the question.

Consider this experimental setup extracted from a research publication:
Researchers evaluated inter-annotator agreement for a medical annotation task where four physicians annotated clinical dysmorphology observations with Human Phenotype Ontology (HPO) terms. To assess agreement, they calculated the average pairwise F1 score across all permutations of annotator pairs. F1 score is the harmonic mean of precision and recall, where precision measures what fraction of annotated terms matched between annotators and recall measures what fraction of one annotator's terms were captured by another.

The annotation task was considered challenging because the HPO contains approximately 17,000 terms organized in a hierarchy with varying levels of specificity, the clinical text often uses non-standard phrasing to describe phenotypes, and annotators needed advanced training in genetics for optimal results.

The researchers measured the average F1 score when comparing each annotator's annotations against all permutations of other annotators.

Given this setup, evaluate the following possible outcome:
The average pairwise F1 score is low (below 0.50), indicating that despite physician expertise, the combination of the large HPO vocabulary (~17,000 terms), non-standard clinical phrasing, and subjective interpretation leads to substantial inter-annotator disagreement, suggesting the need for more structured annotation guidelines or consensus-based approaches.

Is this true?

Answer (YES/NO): NO